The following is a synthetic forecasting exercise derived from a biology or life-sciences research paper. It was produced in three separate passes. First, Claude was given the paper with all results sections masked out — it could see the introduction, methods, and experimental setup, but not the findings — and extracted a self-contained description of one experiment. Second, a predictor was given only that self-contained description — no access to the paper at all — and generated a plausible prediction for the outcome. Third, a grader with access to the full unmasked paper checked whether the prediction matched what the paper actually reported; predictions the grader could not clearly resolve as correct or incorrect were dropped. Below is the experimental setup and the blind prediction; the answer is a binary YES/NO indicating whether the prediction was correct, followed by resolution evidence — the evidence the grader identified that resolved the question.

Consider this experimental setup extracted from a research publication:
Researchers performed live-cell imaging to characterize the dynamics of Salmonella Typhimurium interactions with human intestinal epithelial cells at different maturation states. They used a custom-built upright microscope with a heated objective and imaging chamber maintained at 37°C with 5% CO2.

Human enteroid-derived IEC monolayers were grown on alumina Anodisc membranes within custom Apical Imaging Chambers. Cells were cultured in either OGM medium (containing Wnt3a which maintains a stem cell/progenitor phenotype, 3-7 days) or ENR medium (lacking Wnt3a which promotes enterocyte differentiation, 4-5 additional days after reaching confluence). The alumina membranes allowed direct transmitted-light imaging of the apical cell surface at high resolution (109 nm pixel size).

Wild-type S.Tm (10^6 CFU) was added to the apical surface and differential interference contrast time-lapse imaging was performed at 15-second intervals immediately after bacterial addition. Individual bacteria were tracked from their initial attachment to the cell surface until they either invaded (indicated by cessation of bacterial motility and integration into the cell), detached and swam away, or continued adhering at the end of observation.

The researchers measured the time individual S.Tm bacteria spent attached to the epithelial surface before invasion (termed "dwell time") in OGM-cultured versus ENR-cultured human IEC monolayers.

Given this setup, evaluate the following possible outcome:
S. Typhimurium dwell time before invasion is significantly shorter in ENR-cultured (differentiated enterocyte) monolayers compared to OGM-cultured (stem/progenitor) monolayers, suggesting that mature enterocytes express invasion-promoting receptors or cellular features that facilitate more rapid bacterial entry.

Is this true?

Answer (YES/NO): NO